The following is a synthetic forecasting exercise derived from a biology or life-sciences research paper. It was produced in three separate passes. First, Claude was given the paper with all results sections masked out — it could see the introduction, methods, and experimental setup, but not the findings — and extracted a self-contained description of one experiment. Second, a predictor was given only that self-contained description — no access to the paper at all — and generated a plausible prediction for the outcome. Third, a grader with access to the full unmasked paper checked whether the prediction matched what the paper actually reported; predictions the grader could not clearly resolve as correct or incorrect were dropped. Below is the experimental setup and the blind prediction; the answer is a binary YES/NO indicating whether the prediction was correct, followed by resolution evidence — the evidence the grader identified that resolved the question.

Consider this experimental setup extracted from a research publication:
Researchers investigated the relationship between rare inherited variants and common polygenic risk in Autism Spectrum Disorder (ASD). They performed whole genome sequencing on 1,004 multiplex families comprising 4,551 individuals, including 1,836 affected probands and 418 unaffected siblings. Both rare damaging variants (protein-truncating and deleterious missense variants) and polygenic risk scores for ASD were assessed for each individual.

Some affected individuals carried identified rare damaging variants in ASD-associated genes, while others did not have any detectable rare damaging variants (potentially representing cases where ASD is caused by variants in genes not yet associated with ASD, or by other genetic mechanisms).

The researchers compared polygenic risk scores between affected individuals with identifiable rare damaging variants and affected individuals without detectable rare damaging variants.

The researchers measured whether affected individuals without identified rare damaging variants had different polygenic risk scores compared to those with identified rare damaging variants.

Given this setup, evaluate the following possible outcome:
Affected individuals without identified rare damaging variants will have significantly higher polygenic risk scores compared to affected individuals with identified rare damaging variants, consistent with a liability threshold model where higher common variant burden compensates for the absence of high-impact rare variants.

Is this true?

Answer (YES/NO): NO